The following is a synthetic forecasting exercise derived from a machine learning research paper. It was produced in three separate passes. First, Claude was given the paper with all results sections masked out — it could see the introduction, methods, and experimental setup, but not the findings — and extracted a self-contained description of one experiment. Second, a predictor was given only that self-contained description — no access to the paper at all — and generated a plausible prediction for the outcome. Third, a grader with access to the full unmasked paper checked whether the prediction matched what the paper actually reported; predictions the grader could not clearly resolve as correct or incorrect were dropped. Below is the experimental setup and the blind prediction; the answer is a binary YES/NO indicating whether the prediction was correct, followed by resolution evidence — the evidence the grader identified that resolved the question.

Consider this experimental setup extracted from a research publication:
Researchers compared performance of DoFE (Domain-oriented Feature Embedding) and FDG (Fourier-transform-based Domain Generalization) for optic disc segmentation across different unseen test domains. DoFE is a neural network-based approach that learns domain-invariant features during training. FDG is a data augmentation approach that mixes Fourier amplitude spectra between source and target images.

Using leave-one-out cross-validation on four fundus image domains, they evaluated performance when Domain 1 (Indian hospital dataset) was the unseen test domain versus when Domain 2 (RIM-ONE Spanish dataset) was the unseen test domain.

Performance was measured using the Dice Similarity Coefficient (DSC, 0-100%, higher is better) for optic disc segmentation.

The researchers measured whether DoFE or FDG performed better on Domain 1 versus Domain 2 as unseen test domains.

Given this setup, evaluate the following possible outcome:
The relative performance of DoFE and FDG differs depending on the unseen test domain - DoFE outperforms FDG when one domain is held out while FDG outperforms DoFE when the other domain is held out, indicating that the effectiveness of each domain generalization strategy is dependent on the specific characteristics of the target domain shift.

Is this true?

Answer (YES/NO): NO